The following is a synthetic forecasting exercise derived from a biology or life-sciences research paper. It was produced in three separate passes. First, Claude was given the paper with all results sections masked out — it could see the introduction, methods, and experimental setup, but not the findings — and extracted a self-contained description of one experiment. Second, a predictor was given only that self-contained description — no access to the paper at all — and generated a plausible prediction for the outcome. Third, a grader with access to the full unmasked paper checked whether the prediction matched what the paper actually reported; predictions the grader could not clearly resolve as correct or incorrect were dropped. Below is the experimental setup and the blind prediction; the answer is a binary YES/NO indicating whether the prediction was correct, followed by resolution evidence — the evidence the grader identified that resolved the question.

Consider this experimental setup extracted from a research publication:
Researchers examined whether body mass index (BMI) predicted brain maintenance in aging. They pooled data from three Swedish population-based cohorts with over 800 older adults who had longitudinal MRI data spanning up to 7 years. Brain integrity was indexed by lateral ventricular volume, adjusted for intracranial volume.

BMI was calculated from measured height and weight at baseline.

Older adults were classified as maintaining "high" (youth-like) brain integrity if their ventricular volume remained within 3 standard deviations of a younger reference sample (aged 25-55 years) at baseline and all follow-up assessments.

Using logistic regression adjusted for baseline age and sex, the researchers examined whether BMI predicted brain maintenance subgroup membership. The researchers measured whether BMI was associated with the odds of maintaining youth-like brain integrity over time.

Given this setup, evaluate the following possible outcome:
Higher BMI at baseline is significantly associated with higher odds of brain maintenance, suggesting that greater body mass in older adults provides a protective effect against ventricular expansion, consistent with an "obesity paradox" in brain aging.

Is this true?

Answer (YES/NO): NO